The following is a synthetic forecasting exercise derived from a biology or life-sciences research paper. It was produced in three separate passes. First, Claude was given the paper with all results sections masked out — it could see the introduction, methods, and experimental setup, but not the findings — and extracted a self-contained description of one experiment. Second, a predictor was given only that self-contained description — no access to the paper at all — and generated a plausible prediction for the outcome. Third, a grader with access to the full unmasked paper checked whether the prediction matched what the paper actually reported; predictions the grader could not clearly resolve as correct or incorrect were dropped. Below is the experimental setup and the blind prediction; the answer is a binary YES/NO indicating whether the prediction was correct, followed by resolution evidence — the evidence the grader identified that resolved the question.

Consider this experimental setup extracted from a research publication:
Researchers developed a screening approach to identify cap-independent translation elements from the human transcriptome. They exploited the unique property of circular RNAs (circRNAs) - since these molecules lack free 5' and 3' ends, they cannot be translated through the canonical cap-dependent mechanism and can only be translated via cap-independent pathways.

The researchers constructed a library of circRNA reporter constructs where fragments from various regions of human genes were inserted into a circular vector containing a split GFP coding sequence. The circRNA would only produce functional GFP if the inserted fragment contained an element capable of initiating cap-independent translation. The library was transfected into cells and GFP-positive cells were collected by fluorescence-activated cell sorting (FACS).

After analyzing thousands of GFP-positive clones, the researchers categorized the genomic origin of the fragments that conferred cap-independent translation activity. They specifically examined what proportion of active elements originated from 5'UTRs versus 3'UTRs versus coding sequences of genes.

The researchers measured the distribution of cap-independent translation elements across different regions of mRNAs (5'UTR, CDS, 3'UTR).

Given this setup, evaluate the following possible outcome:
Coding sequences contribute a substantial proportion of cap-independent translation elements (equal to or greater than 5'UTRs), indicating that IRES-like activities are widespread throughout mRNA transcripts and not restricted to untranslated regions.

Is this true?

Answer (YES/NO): NO